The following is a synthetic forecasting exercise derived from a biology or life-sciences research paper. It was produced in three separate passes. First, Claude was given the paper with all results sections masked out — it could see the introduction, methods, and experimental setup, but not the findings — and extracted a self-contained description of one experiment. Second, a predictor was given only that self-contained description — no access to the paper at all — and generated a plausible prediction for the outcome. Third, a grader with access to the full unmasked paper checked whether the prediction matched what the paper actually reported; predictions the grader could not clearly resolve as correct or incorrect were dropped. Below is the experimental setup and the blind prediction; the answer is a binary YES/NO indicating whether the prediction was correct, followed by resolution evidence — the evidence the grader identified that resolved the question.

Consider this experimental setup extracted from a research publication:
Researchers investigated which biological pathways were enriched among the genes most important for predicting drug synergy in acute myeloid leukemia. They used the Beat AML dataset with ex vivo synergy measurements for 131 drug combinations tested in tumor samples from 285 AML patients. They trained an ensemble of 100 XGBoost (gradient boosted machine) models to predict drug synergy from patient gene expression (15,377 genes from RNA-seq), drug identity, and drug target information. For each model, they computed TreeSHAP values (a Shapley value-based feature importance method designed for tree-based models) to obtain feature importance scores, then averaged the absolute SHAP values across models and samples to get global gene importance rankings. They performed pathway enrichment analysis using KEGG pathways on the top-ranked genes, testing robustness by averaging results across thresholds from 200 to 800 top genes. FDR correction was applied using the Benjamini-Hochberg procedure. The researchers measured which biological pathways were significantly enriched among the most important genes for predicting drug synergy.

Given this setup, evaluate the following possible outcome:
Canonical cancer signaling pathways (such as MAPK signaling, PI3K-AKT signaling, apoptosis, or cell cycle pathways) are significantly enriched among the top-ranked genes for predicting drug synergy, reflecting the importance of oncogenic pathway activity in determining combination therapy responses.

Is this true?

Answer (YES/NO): NO